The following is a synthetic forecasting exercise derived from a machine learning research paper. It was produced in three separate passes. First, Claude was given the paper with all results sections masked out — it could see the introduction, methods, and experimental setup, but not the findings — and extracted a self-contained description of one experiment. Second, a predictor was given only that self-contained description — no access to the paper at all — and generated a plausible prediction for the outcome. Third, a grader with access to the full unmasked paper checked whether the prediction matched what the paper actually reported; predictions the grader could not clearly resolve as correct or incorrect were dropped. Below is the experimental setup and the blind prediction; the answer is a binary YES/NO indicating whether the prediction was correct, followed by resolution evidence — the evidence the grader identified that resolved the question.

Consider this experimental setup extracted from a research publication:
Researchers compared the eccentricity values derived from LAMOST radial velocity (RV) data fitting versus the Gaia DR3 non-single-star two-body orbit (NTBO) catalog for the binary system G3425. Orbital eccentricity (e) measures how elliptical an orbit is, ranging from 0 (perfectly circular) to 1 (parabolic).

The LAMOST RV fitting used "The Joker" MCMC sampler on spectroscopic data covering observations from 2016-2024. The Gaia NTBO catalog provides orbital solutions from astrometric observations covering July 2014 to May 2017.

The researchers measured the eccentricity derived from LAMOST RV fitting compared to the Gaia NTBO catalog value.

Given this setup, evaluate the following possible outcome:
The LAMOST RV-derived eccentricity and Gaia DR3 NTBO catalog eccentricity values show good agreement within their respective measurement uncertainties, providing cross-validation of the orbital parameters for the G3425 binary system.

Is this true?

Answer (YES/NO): NO